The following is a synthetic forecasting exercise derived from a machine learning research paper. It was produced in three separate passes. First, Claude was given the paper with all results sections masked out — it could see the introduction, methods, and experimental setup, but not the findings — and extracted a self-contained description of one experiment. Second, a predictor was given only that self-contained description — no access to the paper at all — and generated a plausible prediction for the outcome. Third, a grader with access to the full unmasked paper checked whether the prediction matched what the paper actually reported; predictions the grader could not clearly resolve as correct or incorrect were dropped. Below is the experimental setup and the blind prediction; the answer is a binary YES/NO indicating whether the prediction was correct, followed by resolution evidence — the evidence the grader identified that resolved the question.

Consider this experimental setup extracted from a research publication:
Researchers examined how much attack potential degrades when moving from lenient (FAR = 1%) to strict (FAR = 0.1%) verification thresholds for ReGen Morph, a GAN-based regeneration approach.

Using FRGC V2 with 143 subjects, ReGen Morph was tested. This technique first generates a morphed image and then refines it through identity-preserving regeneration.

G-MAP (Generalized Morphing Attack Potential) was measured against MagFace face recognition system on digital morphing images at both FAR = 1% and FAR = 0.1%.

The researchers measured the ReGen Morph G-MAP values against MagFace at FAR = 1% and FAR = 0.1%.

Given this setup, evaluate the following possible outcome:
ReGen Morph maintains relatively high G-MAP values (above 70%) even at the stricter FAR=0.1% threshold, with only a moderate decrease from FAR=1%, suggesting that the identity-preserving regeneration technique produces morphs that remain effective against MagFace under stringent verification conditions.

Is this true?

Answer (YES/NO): NO